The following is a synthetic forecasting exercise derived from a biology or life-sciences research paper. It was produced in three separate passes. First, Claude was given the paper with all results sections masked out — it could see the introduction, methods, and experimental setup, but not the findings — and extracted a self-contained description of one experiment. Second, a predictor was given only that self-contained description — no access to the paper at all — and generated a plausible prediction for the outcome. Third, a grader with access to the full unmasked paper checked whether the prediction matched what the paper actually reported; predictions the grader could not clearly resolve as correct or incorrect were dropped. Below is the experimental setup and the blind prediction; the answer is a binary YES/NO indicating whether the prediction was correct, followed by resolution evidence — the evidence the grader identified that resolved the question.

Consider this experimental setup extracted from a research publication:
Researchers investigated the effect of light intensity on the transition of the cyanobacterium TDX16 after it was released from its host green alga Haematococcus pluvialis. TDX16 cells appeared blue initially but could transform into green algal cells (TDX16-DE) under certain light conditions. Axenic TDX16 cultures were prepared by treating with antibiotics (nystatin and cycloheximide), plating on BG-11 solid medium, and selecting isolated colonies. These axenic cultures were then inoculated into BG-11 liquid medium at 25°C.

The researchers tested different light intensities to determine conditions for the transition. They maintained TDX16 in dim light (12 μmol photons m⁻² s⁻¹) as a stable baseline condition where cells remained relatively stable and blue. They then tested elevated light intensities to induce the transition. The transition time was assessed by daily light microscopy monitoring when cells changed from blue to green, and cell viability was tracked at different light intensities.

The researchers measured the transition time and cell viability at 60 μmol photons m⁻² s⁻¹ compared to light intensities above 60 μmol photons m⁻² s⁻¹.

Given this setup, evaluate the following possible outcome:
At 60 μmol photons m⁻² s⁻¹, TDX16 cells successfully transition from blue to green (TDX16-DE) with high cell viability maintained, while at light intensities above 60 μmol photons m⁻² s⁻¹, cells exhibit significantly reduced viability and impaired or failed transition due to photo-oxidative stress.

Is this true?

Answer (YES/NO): YES